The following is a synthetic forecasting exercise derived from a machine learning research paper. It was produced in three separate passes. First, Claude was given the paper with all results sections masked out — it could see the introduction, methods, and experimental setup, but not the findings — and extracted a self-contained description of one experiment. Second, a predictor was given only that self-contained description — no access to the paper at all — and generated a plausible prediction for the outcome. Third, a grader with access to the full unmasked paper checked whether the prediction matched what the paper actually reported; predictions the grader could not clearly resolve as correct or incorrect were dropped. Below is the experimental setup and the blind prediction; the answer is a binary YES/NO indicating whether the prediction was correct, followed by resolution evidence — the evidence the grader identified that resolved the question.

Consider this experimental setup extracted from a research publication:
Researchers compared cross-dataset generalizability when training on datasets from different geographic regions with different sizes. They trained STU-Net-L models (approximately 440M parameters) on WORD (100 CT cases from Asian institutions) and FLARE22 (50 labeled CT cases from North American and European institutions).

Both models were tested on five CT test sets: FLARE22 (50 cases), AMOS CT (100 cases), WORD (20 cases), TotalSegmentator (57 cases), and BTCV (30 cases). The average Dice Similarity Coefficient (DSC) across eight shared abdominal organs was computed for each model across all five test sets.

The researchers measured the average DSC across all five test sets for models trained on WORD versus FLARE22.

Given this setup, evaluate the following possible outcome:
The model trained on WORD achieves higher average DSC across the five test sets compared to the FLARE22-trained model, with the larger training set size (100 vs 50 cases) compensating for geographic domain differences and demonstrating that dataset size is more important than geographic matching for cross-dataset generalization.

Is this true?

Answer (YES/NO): YES